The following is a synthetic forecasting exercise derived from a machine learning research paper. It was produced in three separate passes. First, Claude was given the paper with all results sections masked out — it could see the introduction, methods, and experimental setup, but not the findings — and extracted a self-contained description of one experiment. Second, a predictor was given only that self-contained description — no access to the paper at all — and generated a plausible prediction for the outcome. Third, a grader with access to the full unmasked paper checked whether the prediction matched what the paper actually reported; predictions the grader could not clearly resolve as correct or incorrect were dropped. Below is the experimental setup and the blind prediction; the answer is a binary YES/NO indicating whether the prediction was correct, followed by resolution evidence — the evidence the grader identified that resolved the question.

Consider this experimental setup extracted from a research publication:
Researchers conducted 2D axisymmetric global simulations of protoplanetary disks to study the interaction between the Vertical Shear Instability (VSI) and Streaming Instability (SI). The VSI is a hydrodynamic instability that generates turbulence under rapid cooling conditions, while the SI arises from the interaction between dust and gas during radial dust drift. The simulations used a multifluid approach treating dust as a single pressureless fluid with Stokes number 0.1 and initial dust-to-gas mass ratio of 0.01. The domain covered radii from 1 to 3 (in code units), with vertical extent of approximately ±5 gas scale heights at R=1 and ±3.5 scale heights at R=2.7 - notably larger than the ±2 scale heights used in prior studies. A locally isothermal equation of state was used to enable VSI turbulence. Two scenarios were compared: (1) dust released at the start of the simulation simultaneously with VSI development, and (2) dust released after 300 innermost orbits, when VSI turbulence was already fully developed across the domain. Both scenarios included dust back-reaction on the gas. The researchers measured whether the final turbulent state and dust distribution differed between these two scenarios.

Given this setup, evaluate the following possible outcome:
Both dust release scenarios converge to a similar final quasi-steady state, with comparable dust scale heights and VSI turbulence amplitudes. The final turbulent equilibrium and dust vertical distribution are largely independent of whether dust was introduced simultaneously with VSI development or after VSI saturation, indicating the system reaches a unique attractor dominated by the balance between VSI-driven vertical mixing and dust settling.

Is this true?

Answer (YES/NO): YES